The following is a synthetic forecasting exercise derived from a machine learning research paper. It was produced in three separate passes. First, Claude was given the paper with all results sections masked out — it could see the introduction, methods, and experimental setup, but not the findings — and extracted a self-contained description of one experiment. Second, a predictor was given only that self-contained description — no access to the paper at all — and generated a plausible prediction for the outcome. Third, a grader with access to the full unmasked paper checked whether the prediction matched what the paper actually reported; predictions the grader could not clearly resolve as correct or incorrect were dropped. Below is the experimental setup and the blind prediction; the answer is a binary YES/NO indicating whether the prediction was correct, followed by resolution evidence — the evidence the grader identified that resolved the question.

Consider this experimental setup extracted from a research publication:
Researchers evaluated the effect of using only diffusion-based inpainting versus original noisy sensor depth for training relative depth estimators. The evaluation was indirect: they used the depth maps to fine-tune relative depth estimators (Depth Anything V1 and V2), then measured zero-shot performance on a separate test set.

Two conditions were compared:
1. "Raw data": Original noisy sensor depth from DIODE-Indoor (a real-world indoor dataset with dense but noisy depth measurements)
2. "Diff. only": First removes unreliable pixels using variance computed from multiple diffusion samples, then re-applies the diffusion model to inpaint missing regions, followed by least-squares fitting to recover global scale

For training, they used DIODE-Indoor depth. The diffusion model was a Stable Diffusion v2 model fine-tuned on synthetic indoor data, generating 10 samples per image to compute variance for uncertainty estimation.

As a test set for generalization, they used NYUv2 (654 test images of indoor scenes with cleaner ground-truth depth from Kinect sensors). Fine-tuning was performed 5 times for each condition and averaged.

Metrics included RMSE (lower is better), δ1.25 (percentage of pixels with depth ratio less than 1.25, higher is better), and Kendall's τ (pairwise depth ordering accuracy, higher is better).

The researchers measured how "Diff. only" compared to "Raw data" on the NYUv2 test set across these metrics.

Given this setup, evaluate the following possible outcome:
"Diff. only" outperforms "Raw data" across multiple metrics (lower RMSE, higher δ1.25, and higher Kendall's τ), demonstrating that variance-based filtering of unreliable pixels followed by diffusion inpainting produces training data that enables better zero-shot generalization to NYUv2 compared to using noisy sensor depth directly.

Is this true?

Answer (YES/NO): NO